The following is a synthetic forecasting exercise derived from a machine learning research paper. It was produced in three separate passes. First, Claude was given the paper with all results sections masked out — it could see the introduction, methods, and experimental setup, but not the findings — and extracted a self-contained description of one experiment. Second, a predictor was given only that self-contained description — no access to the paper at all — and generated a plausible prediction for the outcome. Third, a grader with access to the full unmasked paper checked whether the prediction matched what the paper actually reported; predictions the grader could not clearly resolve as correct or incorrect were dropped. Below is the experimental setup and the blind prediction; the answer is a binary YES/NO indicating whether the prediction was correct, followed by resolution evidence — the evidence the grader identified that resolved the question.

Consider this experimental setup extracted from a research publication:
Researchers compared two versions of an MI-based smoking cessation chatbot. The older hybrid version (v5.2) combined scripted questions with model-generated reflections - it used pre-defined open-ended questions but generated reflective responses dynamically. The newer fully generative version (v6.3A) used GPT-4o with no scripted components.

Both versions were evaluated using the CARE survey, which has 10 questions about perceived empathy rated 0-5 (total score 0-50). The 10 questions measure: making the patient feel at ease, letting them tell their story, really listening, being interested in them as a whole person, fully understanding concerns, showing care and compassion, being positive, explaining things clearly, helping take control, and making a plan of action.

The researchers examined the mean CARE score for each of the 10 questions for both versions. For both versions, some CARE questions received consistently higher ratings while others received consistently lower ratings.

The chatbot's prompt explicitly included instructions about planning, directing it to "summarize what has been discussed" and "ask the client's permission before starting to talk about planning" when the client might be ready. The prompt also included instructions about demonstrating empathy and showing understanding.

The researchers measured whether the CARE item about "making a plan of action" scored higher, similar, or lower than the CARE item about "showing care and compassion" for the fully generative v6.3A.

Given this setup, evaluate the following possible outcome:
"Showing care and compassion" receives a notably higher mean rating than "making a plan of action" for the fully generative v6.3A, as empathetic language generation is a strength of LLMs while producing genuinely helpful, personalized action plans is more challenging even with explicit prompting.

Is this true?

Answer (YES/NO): YES